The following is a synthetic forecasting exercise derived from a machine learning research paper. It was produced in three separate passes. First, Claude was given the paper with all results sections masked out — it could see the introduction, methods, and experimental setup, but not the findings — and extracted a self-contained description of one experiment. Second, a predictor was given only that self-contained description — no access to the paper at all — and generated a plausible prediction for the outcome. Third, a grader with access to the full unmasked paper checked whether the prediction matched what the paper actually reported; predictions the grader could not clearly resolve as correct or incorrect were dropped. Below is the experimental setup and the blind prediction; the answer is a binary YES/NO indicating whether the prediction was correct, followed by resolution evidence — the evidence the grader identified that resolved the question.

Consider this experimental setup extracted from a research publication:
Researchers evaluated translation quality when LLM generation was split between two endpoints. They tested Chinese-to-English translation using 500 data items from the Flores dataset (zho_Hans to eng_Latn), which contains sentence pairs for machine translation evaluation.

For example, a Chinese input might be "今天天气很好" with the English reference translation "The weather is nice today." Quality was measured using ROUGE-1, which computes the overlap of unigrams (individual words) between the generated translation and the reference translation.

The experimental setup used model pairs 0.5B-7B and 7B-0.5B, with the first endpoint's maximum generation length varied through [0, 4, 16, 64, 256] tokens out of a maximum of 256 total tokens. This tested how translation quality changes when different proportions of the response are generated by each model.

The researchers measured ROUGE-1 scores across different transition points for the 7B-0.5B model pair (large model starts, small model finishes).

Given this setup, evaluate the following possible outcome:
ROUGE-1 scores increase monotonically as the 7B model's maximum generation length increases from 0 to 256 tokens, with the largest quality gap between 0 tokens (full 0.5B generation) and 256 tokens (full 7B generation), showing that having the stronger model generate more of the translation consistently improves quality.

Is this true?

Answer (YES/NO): NO